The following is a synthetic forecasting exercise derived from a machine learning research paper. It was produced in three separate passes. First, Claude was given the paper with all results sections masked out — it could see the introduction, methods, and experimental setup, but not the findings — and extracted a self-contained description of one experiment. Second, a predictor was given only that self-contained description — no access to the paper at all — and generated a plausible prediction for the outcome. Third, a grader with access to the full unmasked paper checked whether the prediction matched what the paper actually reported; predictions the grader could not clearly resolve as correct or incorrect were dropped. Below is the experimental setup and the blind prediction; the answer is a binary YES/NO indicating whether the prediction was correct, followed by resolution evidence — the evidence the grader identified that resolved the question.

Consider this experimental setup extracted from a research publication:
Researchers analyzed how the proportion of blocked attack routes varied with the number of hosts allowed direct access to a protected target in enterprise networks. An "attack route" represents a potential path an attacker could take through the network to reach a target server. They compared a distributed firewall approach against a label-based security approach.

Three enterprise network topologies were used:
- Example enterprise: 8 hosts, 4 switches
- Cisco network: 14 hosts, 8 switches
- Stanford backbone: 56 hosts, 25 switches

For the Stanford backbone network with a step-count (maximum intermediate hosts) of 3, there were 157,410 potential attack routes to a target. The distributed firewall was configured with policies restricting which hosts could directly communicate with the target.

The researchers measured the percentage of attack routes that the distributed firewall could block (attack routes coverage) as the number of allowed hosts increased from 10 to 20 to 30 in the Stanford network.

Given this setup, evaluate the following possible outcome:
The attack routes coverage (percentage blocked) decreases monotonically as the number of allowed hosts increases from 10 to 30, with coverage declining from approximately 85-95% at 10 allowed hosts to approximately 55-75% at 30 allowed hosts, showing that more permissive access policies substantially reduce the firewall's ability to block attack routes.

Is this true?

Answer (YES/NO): NO